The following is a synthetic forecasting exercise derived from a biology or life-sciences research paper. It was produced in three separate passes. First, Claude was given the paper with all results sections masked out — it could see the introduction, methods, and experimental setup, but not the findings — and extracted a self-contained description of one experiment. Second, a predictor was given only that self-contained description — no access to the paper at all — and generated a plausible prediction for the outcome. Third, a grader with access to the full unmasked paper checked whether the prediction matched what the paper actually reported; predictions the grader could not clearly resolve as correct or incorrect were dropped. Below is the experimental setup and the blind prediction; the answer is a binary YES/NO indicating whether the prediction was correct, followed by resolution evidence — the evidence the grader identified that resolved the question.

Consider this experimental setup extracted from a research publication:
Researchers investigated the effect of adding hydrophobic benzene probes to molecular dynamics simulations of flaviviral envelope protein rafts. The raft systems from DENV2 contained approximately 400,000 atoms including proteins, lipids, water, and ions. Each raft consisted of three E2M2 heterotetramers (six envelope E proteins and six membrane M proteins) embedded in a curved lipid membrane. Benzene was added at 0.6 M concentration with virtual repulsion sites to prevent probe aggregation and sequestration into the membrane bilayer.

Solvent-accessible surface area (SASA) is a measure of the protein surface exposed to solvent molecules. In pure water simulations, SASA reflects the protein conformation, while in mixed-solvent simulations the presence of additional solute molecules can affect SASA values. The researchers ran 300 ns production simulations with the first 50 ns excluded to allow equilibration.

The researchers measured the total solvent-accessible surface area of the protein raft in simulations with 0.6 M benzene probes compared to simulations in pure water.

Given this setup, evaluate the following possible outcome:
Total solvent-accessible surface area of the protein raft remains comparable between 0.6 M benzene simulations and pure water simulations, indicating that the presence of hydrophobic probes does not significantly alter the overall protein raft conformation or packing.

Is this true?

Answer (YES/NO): NO